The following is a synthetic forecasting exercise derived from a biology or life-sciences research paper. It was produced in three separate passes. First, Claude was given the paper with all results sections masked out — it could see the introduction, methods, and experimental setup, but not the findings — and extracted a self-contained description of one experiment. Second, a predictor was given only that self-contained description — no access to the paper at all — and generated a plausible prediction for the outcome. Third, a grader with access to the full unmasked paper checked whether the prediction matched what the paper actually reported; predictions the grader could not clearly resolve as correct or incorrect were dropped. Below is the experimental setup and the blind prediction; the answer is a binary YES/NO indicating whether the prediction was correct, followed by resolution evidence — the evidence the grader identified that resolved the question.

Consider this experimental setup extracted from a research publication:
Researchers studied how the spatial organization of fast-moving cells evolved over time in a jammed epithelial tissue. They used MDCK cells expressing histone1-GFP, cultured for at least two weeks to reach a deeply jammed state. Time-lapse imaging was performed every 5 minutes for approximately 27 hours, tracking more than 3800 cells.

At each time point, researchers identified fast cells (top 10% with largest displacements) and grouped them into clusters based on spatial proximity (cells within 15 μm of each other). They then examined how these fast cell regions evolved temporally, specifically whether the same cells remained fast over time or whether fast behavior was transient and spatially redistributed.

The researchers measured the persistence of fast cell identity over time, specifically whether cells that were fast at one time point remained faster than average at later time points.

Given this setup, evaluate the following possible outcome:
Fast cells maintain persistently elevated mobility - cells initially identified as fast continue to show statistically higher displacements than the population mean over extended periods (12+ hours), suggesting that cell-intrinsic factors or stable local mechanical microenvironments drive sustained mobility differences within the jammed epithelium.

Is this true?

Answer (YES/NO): YES